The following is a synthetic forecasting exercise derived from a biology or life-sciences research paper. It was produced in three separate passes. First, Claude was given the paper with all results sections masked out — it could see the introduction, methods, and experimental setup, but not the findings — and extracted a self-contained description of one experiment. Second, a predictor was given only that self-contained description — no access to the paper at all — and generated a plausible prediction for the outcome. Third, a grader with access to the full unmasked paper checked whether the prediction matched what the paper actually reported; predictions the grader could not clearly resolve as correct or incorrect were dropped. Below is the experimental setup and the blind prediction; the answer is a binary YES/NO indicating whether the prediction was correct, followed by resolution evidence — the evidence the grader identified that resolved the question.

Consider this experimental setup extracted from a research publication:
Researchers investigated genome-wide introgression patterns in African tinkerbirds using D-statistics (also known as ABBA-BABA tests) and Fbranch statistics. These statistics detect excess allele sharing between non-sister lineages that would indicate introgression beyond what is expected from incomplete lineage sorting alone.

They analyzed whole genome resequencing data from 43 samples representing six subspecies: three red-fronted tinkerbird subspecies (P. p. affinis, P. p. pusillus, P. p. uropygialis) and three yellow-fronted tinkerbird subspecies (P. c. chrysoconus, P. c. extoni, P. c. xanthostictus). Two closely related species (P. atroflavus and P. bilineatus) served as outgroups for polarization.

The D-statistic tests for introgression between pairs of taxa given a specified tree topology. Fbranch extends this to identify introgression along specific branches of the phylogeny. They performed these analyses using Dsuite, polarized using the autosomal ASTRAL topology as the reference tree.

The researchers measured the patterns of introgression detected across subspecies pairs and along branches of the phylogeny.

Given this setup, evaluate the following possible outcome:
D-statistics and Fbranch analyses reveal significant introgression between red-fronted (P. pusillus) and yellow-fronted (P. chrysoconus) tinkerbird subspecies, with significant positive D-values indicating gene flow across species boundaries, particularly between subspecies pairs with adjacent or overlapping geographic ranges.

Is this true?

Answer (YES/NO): NO